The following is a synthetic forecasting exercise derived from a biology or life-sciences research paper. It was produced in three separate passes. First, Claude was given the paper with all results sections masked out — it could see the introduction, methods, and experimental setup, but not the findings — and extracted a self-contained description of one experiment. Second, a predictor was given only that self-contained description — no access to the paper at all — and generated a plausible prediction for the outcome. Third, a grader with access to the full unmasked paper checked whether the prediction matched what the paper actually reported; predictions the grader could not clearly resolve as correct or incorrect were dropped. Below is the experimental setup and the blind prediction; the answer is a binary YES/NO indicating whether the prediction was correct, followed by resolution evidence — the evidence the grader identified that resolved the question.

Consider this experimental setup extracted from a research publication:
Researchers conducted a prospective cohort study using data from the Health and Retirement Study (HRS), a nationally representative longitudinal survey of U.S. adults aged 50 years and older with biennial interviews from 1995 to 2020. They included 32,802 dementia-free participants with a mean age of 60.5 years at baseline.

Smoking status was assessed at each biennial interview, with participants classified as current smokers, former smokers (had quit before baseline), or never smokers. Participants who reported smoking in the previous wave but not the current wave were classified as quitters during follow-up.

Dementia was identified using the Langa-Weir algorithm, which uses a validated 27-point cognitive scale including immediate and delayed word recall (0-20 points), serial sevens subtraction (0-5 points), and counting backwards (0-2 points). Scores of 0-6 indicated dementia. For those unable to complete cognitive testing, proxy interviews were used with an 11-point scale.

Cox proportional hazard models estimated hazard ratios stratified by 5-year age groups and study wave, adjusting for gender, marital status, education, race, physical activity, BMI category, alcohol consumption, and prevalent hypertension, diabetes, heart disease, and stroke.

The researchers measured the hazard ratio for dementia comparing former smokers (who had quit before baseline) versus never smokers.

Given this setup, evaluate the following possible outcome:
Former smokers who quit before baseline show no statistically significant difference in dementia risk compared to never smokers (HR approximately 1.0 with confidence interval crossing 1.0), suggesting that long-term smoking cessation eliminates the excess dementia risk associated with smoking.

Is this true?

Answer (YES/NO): YES